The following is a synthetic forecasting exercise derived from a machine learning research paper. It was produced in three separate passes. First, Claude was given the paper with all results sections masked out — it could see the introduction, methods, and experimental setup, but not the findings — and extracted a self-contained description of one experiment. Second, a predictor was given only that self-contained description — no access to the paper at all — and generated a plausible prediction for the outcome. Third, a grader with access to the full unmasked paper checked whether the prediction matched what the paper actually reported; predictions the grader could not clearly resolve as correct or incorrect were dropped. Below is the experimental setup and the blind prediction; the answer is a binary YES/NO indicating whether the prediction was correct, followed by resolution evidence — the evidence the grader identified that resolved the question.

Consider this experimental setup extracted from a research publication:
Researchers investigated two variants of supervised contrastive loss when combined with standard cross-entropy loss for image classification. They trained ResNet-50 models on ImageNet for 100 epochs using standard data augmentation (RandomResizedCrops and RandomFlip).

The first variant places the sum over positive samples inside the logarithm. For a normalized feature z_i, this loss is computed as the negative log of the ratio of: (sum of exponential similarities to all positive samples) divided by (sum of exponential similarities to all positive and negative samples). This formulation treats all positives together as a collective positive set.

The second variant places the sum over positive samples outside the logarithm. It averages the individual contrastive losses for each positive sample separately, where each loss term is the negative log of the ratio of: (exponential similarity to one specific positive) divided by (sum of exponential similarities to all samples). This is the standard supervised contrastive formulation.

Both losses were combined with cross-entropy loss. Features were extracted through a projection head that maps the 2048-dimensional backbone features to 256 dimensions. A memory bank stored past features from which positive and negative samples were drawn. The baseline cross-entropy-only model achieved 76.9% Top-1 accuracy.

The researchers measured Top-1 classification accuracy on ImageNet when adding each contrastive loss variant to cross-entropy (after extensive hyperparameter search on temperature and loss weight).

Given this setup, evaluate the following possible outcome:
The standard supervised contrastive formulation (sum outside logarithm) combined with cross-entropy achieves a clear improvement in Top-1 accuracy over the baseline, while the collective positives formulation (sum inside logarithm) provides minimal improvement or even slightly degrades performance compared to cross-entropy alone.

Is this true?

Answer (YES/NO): NO